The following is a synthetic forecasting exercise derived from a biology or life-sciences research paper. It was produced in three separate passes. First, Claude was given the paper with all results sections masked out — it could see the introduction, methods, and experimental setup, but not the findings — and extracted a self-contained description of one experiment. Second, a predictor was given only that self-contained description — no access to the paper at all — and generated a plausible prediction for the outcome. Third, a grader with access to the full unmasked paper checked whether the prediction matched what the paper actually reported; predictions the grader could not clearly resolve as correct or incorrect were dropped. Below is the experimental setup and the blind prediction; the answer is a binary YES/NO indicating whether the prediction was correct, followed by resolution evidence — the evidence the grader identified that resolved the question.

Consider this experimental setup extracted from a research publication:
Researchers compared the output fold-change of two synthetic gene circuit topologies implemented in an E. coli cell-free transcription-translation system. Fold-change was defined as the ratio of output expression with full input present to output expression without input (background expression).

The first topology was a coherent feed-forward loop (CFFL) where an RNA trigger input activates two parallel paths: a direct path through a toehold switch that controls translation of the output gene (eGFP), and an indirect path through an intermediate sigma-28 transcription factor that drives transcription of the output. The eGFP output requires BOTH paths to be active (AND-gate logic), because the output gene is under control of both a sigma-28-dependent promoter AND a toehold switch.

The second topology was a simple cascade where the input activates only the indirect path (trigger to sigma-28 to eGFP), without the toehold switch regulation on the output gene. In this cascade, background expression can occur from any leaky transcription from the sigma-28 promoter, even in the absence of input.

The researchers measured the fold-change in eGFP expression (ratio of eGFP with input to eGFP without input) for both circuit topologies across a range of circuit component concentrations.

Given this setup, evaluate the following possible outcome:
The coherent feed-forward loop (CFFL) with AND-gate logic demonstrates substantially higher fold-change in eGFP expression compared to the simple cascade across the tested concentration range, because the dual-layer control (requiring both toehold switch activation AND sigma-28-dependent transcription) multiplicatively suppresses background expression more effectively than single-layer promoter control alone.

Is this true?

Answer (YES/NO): YES